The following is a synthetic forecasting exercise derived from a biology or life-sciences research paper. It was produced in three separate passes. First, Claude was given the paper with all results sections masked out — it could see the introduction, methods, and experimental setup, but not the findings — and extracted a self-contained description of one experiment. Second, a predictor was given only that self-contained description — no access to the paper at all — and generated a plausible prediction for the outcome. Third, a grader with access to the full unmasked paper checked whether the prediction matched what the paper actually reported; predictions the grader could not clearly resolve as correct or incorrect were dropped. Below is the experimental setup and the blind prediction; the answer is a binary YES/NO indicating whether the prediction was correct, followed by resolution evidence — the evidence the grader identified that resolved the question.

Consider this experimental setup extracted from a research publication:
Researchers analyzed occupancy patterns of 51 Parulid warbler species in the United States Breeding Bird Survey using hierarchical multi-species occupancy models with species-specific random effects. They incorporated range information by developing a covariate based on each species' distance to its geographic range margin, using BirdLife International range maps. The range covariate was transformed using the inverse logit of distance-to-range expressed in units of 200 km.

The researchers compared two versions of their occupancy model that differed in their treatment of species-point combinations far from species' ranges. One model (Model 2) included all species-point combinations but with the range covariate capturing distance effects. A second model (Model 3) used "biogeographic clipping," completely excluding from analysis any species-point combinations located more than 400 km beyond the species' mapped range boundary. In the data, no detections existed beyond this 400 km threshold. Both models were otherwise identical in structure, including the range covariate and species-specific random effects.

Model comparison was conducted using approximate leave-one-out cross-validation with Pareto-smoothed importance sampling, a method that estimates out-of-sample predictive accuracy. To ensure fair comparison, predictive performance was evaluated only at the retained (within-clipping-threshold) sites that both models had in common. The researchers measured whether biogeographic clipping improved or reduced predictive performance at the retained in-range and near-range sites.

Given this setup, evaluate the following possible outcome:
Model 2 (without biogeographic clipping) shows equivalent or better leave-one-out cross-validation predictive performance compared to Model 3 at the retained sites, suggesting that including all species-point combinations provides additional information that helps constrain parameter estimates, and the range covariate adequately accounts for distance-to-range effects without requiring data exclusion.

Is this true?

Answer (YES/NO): NO